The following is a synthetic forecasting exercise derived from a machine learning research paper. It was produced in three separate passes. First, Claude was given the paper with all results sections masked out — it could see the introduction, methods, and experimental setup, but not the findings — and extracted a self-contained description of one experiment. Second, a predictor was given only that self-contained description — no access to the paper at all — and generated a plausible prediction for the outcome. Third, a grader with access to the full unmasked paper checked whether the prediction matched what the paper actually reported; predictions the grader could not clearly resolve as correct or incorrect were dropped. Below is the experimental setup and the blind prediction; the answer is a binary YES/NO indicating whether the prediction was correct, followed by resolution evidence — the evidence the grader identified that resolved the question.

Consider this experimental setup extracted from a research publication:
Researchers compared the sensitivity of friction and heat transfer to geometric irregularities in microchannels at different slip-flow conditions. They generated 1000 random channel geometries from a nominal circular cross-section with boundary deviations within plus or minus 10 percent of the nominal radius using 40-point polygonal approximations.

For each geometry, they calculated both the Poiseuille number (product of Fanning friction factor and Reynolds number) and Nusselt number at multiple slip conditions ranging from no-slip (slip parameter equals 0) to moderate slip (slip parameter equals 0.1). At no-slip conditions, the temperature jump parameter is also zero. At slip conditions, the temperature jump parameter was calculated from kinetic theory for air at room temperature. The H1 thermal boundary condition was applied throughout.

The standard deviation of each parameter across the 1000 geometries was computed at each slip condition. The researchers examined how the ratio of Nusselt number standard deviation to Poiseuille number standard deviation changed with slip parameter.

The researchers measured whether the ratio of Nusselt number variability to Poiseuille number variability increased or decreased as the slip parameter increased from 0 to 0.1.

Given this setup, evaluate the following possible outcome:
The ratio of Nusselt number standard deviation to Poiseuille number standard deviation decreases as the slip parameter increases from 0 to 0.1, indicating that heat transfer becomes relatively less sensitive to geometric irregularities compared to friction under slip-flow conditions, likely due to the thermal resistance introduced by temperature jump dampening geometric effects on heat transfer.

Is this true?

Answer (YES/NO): YES